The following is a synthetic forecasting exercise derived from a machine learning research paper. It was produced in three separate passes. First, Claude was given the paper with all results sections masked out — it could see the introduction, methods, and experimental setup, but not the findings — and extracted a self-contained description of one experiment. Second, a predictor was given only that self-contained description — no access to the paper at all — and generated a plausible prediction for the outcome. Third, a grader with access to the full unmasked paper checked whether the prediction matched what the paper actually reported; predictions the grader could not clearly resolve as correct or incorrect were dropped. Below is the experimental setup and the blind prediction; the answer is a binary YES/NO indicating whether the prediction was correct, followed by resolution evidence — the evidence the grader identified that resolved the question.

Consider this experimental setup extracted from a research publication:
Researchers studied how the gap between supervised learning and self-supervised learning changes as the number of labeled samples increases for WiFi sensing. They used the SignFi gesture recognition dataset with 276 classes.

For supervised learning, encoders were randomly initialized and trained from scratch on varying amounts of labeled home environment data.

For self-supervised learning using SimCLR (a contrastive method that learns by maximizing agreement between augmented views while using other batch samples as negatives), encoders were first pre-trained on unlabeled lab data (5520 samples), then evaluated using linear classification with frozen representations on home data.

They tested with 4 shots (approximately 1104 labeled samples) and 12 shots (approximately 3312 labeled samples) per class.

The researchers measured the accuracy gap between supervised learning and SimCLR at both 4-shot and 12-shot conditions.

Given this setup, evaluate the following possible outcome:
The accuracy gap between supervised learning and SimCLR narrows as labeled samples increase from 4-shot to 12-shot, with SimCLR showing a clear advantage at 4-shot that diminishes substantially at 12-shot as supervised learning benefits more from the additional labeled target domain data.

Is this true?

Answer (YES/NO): YES